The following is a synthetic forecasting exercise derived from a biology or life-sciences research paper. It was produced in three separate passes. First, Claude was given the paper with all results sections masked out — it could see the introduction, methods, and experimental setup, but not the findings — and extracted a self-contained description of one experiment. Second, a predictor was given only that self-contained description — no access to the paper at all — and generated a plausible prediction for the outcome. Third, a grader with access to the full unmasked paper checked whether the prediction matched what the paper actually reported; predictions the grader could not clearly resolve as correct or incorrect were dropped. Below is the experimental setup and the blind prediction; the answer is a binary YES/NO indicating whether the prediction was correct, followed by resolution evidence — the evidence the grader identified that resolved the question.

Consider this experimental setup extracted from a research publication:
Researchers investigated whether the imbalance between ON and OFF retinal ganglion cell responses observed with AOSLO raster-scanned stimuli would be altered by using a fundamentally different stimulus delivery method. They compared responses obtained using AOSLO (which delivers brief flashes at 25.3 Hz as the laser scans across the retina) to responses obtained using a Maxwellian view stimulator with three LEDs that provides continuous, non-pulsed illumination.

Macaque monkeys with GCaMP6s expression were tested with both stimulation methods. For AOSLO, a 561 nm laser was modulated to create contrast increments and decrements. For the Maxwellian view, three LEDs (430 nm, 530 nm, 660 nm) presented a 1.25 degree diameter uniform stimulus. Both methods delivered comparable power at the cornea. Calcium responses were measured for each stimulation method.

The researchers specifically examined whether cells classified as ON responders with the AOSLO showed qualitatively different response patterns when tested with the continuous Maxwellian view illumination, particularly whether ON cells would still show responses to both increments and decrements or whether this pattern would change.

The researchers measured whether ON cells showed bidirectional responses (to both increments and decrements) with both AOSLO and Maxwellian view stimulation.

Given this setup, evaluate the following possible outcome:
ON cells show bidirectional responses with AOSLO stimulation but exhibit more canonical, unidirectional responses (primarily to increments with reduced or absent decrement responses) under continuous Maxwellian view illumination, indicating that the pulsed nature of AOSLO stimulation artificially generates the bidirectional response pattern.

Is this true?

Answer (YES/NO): YES